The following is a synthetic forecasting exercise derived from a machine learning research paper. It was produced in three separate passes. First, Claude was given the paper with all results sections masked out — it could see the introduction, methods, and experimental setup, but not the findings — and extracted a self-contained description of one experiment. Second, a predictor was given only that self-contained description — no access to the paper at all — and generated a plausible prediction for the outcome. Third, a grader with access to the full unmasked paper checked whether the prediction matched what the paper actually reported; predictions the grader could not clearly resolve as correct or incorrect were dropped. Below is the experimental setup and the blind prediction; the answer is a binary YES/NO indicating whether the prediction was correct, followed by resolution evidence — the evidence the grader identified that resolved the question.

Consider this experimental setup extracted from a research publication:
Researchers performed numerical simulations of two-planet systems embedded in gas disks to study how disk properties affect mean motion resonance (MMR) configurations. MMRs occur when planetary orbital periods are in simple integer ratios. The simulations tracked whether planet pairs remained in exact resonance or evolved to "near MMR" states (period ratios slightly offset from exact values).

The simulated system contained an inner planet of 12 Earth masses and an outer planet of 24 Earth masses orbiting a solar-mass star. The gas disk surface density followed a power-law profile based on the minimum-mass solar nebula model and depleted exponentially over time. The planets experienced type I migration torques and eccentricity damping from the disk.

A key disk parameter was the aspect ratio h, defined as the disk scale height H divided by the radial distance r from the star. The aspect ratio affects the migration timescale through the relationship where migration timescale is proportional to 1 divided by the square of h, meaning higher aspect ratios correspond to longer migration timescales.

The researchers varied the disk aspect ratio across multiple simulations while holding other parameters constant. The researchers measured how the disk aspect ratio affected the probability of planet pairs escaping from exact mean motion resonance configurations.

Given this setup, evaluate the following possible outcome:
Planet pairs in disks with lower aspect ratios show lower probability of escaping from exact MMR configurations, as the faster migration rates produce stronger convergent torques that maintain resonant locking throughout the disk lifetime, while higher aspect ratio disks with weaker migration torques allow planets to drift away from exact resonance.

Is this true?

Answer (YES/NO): NO